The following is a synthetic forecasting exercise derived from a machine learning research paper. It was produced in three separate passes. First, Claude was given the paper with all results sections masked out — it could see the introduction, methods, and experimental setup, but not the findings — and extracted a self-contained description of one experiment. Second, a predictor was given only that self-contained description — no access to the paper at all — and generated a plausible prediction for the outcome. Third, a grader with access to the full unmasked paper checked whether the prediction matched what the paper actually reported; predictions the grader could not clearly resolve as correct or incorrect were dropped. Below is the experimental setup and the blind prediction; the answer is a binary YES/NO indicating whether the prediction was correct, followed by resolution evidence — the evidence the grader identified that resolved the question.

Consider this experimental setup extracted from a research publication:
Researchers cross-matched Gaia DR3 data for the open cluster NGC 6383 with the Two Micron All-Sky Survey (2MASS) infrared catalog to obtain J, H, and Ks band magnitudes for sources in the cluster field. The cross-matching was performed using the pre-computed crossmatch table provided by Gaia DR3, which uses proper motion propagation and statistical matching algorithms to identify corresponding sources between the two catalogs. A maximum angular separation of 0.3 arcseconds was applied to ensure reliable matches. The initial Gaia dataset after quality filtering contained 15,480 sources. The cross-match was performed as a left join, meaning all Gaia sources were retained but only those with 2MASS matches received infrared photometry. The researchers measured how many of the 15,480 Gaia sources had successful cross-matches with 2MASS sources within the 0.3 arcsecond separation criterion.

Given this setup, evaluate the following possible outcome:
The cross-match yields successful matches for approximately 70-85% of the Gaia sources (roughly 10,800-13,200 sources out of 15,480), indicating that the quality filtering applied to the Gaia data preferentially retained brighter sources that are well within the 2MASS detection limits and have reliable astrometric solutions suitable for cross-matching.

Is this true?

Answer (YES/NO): NO